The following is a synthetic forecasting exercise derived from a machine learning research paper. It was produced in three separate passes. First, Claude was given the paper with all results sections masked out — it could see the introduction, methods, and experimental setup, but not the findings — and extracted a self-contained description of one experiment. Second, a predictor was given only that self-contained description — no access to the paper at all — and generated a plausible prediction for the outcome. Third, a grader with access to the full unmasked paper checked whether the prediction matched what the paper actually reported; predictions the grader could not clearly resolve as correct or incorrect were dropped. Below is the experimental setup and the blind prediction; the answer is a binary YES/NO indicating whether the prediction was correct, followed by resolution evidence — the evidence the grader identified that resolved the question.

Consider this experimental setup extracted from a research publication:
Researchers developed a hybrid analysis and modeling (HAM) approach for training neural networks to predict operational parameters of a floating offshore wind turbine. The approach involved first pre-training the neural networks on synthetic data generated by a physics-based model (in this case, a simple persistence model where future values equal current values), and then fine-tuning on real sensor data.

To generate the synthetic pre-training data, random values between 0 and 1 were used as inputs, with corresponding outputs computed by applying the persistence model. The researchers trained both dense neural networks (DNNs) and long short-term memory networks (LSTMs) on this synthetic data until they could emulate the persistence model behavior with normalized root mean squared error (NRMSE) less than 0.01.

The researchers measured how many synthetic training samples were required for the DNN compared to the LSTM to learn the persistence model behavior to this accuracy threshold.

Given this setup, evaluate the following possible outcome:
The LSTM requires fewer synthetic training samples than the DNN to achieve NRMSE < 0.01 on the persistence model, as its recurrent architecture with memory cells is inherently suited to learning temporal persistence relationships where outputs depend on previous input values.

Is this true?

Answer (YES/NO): NO